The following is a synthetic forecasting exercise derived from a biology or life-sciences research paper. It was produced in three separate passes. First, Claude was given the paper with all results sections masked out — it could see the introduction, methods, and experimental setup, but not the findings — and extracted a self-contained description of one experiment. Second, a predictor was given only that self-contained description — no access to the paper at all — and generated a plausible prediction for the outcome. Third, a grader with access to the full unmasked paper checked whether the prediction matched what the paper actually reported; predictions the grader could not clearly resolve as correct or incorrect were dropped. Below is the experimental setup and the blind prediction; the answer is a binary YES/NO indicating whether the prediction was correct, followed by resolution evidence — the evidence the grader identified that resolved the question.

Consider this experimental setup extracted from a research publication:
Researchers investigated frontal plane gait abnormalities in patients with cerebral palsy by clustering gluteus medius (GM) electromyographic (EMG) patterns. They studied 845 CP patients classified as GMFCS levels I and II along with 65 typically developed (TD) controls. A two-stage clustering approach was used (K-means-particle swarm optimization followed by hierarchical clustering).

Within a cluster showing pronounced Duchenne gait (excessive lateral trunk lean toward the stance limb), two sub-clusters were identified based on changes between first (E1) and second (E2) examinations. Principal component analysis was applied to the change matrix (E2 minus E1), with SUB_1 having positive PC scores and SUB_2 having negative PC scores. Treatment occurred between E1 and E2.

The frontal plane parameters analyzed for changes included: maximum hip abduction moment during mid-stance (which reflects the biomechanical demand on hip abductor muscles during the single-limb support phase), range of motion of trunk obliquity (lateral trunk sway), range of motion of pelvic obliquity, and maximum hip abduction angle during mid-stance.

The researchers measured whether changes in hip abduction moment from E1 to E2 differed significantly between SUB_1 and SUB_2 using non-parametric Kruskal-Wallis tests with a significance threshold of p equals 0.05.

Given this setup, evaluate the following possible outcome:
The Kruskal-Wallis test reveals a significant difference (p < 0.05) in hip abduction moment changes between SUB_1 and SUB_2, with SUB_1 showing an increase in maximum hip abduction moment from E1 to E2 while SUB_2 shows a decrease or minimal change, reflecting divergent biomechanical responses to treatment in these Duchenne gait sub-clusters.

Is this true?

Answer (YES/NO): NO